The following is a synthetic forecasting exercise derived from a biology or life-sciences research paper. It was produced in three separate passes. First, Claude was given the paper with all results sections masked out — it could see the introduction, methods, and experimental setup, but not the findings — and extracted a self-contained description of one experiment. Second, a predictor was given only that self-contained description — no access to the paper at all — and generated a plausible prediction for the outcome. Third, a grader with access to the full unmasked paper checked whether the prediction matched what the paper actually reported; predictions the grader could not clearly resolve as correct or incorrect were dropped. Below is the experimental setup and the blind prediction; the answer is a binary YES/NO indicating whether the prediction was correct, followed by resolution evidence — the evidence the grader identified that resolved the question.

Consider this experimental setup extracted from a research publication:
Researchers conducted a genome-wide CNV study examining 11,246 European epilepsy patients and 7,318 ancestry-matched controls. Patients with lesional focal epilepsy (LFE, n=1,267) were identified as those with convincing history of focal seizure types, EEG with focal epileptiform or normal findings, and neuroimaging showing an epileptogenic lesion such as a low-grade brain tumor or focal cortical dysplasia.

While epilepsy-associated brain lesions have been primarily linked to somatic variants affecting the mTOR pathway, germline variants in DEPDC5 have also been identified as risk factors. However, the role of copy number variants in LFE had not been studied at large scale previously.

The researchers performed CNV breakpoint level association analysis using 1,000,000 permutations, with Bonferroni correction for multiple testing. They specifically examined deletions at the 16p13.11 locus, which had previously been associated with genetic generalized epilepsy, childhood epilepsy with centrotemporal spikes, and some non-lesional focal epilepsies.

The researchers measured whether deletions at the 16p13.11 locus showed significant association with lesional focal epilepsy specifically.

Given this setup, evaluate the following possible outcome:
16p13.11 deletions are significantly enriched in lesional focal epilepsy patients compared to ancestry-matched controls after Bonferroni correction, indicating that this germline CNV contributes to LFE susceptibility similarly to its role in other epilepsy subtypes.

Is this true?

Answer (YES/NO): YES